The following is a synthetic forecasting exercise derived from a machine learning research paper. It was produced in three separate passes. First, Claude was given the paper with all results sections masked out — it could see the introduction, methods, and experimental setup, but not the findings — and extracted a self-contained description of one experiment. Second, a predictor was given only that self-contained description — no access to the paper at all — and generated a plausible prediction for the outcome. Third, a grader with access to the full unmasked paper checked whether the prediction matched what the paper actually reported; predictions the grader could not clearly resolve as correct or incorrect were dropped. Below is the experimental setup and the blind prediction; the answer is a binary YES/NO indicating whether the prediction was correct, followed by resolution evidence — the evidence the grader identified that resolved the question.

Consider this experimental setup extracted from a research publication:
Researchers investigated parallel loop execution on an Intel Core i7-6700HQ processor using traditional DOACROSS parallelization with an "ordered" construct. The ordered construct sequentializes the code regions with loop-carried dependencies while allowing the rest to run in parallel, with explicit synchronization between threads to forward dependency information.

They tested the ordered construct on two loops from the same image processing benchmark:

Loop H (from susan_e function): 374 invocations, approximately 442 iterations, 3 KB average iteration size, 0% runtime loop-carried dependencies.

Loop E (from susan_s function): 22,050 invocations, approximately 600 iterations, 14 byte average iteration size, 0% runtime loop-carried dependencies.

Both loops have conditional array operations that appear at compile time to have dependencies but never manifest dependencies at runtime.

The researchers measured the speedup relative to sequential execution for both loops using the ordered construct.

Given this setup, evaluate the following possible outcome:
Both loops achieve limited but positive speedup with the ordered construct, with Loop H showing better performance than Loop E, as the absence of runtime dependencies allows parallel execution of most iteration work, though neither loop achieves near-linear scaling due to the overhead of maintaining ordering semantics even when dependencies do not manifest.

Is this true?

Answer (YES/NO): NO